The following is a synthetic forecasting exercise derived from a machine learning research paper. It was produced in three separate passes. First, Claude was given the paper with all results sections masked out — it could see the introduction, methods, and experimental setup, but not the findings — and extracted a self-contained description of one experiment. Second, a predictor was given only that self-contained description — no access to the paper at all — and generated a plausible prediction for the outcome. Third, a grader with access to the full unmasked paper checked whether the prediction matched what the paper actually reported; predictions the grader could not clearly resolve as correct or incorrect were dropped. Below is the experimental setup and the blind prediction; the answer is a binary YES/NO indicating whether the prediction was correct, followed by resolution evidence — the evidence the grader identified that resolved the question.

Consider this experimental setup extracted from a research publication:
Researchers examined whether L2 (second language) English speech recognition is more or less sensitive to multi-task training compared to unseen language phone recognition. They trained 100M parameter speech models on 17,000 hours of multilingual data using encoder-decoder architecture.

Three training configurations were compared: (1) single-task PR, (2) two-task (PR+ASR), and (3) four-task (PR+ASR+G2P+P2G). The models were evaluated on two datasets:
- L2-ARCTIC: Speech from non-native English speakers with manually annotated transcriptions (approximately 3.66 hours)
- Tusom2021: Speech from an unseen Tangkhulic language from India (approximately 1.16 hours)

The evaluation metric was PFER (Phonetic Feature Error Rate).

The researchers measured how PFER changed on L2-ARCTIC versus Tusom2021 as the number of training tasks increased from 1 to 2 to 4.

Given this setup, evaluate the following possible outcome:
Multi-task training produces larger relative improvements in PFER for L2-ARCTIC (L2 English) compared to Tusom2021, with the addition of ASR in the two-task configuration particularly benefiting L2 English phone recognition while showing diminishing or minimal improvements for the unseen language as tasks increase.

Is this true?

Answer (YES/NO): NO